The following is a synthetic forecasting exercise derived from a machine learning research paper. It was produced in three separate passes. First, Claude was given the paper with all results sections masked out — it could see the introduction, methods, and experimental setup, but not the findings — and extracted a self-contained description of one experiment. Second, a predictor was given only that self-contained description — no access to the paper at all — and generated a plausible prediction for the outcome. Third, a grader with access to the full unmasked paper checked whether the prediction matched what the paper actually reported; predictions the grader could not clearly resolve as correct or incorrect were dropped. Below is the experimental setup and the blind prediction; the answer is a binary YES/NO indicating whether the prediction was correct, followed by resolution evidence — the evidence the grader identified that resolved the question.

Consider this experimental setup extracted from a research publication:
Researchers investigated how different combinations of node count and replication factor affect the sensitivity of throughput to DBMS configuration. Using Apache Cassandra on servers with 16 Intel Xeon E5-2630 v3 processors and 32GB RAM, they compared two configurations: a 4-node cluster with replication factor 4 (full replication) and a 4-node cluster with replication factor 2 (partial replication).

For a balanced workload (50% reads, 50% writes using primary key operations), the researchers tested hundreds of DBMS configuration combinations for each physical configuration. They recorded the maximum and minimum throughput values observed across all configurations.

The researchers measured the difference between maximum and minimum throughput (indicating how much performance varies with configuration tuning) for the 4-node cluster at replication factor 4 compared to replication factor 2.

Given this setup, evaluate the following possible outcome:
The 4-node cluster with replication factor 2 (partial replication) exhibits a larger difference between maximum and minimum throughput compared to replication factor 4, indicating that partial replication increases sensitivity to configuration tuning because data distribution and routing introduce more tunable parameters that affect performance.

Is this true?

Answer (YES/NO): NO